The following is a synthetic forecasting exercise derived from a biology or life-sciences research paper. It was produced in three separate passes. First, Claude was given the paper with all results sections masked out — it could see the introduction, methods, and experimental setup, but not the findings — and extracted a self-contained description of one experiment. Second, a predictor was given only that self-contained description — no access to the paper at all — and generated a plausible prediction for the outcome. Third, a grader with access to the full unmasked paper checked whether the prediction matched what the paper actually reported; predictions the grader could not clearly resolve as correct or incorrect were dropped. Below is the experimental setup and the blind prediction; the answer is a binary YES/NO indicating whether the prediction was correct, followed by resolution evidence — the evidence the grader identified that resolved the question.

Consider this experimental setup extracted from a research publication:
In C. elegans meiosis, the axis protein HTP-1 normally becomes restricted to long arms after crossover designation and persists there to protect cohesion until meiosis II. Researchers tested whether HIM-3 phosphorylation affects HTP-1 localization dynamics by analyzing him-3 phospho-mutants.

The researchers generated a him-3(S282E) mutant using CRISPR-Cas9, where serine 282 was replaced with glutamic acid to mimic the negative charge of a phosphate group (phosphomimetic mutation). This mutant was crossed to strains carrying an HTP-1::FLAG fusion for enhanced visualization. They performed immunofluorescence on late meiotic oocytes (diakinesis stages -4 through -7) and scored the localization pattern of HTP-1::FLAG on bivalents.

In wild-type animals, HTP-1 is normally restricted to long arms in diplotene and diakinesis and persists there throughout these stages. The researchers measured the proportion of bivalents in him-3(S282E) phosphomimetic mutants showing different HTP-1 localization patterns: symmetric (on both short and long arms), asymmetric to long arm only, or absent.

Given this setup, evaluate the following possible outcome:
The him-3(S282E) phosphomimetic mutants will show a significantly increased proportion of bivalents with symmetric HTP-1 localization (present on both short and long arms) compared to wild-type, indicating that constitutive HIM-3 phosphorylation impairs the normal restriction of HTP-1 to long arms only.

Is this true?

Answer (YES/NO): YES